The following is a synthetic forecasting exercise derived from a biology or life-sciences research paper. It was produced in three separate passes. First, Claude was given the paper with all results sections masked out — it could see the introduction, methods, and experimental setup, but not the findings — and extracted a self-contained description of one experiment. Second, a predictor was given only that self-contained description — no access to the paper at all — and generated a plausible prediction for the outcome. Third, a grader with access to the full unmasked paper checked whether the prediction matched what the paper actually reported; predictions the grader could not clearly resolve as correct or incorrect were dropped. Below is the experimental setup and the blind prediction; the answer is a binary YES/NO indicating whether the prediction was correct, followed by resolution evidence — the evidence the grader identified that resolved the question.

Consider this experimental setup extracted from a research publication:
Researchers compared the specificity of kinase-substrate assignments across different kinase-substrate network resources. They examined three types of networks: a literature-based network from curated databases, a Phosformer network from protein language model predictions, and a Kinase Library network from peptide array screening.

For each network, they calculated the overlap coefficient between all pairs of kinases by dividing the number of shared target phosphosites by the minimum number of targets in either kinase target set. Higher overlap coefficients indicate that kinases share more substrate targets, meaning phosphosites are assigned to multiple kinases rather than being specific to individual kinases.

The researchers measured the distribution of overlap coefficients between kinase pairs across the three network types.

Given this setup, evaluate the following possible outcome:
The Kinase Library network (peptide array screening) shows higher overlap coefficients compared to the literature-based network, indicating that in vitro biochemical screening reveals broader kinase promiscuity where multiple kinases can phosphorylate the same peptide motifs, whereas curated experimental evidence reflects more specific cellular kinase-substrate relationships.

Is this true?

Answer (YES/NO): YES